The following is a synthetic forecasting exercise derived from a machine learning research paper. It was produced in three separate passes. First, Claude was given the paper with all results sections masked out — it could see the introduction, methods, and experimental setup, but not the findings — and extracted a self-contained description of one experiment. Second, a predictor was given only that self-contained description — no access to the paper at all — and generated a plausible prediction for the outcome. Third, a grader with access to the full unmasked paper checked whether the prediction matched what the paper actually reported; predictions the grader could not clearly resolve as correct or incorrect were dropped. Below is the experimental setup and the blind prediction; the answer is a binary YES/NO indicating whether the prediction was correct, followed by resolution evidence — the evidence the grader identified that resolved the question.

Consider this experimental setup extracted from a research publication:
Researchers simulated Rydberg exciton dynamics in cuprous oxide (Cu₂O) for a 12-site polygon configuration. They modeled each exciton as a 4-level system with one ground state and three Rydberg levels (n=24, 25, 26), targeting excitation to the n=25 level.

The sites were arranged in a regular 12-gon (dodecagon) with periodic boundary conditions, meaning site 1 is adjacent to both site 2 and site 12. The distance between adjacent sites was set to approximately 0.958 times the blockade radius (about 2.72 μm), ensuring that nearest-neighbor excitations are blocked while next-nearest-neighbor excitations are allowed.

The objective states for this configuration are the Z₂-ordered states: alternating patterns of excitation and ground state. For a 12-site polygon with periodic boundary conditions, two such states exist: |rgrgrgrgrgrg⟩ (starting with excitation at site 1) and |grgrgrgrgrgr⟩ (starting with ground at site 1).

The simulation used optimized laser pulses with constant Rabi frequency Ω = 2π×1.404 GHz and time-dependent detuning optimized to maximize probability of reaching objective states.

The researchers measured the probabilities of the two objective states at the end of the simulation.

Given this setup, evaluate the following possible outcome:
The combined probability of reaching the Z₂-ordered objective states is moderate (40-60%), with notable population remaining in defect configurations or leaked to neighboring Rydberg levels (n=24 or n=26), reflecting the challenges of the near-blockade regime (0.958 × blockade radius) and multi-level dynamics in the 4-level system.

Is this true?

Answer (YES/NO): NO